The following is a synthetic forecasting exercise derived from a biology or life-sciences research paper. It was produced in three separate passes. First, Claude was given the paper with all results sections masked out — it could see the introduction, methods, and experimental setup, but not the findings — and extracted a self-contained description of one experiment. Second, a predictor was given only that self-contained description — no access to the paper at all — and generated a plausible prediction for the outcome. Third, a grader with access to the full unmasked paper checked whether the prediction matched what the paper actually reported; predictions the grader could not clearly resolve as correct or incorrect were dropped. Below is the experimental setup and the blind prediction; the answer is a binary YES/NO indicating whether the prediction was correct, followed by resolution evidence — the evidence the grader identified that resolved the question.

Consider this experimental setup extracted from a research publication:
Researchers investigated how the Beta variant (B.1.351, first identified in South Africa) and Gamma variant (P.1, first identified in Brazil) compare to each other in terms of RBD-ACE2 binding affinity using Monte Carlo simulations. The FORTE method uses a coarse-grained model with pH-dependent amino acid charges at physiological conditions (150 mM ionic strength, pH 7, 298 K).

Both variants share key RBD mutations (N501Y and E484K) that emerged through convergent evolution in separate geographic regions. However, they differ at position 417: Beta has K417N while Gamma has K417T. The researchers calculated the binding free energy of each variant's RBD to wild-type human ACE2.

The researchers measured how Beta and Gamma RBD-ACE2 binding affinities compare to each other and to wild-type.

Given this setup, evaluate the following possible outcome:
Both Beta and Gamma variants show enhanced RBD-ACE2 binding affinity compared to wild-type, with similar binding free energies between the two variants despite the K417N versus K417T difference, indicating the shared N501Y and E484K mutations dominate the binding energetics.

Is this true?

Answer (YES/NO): YES